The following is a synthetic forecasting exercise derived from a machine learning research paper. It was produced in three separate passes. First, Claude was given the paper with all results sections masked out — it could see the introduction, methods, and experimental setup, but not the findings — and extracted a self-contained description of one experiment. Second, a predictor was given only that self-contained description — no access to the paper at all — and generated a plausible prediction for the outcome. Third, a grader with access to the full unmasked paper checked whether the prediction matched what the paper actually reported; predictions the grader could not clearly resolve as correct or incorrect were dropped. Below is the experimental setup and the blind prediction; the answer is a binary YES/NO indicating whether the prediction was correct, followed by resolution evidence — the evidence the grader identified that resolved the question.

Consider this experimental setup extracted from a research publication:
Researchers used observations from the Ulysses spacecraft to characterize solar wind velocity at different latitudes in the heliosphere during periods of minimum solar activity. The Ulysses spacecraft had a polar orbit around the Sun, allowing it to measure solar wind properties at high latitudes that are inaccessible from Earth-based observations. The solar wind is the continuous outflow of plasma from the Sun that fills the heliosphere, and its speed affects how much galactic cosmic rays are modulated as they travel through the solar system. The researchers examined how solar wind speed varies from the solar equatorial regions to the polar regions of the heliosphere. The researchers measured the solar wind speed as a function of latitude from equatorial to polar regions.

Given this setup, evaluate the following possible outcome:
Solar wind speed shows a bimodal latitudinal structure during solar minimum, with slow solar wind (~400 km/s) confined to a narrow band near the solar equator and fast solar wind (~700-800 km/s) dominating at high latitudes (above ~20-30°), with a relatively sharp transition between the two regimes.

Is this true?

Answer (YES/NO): NO